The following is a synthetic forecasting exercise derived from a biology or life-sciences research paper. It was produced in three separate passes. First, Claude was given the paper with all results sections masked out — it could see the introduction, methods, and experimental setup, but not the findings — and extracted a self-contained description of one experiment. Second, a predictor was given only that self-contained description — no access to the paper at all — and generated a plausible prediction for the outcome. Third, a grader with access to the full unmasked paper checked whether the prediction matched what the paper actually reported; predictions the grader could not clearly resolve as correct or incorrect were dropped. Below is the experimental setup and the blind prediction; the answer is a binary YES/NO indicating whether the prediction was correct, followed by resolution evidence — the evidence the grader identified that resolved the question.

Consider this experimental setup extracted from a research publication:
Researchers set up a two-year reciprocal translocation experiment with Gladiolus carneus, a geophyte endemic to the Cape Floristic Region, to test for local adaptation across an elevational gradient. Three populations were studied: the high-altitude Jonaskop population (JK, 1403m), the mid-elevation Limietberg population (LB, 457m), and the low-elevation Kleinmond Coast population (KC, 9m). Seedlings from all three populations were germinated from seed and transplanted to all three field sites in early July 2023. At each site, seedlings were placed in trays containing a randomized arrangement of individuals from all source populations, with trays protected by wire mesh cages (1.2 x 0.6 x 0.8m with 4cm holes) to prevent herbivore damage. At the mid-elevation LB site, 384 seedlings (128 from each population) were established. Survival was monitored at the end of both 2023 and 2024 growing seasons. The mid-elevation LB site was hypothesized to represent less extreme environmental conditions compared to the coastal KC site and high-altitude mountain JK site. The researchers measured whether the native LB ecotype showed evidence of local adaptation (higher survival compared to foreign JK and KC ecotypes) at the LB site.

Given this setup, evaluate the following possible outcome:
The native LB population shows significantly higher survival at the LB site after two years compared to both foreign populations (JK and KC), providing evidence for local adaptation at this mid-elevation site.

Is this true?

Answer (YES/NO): NO